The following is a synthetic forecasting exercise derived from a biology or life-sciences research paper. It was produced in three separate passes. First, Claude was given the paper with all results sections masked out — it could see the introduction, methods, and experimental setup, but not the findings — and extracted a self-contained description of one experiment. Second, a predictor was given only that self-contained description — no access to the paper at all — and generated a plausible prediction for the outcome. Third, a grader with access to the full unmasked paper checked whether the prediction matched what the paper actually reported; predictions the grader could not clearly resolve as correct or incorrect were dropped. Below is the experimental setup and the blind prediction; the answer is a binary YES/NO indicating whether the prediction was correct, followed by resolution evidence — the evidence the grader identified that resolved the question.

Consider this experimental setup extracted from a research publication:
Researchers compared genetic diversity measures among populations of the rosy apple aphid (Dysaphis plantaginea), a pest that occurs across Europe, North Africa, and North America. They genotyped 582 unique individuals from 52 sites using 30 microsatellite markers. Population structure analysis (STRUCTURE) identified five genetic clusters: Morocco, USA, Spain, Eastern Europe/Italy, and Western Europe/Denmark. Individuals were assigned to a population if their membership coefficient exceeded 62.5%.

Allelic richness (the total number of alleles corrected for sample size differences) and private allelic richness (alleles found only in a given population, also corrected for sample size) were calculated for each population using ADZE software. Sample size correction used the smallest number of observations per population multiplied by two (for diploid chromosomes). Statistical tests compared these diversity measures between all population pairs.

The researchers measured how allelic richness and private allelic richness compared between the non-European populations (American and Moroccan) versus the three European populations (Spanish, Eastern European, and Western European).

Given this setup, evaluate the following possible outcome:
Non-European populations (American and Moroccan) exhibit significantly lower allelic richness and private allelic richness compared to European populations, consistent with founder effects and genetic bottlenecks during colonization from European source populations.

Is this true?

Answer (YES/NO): NO